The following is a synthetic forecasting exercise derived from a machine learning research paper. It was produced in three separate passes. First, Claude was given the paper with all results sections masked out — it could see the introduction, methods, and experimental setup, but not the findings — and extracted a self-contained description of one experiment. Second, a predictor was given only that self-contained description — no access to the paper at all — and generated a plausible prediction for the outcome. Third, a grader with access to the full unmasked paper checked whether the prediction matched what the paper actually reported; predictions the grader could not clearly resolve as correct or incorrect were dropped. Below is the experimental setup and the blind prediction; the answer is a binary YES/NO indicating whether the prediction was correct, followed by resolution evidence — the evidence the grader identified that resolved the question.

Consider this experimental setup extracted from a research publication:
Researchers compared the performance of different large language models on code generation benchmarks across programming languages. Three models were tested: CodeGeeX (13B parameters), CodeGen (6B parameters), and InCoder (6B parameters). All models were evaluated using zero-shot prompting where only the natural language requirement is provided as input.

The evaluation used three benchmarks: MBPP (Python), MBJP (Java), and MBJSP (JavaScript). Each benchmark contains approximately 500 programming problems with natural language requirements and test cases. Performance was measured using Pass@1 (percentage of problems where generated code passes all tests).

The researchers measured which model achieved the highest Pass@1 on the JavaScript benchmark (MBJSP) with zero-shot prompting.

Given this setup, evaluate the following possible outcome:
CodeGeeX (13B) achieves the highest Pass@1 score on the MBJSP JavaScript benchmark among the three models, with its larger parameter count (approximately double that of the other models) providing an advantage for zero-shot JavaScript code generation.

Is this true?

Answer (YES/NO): NO